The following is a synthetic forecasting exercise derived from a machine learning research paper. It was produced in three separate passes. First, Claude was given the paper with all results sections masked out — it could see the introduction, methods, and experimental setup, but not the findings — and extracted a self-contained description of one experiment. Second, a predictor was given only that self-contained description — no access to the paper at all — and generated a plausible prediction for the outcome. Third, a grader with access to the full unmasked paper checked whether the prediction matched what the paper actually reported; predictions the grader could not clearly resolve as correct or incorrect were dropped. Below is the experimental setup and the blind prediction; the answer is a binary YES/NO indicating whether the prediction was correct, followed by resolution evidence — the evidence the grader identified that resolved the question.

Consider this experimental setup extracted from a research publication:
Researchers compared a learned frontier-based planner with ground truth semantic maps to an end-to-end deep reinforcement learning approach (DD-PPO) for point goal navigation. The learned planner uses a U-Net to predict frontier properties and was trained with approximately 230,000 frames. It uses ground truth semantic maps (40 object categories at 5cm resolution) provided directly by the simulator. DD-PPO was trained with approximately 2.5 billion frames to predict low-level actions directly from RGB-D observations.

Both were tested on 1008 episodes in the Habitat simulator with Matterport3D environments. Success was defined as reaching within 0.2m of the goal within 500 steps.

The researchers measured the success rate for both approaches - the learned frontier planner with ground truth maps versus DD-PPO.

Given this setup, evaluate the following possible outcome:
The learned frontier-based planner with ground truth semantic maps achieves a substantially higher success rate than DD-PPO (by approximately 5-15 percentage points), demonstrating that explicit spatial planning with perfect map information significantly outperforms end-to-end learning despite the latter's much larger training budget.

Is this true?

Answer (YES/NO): NO